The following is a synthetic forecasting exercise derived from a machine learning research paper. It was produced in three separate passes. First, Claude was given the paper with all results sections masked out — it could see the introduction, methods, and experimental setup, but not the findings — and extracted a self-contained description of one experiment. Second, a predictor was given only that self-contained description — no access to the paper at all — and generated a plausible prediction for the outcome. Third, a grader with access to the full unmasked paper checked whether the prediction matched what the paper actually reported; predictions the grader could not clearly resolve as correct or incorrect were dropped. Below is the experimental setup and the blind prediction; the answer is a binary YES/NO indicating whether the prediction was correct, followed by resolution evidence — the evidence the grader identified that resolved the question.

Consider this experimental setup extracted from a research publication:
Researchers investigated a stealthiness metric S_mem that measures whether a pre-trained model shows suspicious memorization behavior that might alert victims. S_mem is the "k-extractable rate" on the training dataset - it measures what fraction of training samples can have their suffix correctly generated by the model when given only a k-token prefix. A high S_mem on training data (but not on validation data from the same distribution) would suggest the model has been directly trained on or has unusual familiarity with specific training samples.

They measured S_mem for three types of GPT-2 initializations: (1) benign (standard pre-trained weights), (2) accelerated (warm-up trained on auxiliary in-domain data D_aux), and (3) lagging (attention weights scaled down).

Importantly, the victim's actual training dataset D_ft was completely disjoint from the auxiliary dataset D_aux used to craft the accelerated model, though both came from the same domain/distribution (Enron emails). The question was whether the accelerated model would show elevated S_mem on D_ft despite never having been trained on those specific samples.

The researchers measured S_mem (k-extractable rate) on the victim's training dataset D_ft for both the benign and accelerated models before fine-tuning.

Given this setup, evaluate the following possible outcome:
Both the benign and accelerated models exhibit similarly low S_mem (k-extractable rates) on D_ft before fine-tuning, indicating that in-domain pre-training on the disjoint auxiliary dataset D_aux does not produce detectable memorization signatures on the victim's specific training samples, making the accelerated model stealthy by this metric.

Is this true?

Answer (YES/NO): NO